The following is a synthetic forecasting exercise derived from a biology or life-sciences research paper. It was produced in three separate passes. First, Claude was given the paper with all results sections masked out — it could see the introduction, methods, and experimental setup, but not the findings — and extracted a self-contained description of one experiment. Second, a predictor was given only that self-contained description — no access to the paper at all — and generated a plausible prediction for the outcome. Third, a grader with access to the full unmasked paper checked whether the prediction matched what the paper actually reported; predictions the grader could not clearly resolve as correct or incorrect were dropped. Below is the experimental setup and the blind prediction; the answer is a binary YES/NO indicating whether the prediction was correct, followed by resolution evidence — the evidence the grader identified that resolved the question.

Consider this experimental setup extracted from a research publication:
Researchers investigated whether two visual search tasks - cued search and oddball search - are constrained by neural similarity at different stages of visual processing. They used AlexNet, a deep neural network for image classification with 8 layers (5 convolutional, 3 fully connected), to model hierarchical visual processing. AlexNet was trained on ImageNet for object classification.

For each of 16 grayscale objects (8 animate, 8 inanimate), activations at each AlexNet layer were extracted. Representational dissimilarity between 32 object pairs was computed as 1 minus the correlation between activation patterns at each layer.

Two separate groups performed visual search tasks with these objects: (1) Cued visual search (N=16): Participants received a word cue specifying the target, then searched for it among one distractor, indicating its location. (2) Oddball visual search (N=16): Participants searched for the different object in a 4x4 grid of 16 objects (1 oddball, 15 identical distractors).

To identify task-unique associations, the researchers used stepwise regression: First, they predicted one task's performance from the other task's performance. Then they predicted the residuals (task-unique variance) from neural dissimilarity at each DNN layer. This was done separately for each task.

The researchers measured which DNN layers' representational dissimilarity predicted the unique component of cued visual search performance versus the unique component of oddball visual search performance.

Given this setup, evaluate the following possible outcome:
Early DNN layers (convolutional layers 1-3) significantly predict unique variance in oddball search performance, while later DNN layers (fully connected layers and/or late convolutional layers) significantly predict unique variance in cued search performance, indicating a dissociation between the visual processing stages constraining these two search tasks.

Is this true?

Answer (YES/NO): YES